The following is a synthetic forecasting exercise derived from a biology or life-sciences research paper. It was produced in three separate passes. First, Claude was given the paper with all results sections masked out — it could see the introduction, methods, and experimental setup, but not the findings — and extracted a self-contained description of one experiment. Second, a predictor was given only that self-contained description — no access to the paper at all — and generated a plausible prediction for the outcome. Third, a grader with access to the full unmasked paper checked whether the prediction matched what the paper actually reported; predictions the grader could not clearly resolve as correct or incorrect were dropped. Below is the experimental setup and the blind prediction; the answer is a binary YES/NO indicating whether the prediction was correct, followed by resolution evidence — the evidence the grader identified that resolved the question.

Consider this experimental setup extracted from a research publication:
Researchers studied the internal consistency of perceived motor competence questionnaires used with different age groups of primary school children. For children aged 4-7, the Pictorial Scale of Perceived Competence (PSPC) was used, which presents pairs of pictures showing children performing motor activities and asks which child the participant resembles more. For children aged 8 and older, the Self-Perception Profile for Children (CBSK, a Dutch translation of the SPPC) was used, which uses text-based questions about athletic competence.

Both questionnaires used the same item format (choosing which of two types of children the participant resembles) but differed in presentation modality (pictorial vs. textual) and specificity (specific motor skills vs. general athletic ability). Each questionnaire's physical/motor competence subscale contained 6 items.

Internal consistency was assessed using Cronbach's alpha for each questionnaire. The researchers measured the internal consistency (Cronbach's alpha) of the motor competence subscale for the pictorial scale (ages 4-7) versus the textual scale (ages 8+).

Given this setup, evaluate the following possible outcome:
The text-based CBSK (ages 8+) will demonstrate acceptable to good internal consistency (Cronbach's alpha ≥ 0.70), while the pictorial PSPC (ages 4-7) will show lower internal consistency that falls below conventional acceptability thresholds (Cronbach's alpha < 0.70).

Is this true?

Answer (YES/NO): YES